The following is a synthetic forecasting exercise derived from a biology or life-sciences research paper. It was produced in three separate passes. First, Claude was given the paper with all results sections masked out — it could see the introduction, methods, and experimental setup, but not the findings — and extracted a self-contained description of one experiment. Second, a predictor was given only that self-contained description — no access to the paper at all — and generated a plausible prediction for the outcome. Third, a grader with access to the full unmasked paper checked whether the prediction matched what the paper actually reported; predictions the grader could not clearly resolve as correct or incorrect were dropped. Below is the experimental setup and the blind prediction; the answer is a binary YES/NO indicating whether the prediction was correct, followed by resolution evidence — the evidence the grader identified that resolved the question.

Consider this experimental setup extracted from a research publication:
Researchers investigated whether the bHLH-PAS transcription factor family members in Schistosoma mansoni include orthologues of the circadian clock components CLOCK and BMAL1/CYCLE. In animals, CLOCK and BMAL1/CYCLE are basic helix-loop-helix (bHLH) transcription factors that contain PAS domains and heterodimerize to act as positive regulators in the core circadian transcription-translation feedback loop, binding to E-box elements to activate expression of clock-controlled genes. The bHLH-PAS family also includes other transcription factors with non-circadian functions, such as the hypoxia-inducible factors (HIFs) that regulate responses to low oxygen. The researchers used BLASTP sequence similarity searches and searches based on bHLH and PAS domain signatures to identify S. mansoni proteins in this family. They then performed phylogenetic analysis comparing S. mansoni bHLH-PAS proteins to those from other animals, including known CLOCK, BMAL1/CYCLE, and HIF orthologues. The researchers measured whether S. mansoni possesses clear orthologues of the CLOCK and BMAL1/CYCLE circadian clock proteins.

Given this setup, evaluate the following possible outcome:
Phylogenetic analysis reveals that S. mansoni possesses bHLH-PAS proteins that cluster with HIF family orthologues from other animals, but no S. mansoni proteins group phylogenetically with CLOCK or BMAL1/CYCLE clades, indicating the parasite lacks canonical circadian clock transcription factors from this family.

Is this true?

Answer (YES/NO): NO